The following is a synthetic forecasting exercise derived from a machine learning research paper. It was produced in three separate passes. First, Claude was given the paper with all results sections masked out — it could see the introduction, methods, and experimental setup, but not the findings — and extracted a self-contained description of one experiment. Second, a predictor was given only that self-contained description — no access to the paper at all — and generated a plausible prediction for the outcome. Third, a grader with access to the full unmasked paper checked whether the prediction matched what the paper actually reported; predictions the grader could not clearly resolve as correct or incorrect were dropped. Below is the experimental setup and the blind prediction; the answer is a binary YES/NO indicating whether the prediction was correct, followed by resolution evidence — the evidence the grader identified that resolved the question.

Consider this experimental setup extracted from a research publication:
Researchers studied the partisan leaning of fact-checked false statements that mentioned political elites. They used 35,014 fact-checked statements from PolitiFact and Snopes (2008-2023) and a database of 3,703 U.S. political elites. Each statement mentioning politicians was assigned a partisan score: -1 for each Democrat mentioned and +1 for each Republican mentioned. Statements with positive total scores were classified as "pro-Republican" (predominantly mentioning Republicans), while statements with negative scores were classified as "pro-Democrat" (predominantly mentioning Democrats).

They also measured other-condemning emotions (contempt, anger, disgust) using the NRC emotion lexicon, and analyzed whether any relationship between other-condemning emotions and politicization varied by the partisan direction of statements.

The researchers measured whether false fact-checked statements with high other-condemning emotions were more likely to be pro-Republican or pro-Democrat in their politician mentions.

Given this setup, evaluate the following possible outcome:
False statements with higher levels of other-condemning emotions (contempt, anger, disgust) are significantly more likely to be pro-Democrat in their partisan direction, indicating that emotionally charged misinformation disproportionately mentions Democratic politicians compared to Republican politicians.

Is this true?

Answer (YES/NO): NO